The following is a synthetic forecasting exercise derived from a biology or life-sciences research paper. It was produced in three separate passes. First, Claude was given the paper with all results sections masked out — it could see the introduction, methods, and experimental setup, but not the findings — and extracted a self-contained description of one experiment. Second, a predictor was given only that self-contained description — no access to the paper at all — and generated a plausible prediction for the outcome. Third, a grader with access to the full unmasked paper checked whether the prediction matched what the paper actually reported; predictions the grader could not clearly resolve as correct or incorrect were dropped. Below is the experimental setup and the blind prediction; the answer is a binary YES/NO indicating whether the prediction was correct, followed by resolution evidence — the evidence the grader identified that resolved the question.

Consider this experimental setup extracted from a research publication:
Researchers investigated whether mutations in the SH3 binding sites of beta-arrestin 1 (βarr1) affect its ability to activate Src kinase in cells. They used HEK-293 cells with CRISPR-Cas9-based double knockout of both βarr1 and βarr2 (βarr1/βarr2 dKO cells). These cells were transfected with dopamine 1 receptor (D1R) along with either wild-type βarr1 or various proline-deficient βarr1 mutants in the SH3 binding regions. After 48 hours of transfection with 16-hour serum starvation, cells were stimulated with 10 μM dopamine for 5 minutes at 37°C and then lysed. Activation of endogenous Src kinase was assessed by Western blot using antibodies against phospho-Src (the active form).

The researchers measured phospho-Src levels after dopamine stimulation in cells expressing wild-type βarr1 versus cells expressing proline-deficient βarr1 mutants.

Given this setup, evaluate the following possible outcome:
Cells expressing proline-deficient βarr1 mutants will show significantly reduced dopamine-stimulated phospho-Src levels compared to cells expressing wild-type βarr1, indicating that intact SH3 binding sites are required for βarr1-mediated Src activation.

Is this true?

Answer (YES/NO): YES